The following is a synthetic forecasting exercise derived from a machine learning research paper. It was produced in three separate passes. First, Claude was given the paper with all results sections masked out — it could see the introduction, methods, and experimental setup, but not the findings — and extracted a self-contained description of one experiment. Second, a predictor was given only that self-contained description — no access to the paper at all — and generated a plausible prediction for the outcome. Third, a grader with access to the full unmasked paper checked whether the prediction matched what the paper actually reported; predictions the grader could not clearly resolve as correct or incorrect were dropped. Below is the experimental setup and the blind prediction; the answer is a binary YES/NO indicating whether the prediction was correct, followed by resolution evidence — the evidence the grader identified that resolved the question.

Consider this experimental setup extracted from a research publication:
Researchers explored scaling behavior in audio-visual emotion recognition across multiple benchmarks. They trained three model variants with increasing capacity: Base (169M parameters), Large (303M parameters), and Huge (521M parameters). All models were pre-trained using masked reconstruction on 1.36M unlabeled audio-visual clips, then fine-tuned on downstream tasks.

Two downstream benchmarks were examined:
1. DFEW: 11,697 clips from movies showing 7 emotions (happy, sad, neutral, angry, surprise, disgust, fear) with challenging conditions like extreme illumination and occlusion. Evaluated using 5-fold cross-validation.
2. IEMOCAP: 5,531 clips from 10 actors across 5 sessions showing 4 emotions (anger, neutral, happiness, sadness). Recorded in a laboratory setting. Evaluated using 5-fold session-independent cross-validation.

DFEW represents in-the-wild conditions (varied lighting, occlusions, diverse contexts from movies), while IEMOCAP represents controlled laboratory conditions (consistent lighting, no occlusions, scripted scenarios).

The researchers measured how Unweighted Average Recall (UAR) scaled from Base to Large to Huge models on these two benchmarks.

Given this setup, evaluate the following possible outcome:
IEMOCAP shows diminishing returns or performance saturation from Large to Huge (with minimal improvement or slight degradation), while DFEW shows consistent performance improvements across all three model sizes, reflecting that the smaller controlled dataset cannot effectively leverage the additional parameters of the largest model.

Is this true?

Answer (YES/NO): NO